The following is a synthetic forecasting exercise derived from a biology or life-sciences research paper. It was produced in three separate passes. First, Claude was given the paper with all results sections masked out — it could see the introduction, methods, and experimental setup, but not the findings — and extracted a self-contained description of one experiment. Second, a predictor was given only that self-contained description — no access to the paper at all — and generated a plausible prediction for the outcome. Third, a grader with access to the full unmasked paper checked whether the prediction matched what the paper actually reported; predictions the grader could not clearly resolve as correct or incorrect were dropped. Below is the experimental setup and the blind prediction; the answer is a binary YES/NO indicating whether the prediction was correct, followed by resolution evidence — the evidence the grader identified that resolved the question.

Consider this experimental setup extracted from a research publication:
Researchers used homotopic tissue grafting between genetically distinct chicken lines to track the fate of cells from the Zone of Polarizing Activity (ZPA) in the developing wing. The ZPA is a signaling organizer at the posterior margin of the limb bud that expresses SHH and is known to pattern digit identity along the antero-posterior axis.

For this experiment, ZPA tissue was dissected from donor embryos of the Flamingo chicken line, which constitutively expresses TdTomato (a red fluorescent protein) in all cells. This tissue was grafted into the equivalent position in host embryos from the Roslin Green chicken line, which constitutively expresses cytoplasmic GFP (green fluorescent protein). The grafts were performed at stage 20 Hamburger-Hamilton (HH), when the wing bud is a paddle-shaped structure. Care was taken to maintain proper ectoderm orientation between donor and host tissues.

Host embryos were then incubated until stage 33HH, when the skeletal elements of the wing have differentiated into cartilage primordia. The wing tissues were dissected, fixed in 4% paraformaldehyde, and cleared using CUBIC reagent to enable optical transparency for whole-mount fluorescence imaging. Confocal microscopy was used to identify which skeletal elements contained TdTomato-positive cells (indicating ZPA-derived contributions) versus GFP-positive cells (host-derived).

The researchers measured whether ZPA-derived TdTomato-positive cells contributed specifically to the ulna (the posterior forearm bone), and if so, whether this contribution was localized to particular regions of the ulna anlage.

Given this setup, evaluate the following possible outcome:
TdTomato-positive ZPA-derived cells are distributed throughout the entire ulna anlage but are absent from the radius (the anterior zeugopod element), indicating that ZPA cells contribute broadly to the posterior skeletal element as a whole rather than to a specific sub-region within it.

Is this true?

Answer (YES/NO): NO